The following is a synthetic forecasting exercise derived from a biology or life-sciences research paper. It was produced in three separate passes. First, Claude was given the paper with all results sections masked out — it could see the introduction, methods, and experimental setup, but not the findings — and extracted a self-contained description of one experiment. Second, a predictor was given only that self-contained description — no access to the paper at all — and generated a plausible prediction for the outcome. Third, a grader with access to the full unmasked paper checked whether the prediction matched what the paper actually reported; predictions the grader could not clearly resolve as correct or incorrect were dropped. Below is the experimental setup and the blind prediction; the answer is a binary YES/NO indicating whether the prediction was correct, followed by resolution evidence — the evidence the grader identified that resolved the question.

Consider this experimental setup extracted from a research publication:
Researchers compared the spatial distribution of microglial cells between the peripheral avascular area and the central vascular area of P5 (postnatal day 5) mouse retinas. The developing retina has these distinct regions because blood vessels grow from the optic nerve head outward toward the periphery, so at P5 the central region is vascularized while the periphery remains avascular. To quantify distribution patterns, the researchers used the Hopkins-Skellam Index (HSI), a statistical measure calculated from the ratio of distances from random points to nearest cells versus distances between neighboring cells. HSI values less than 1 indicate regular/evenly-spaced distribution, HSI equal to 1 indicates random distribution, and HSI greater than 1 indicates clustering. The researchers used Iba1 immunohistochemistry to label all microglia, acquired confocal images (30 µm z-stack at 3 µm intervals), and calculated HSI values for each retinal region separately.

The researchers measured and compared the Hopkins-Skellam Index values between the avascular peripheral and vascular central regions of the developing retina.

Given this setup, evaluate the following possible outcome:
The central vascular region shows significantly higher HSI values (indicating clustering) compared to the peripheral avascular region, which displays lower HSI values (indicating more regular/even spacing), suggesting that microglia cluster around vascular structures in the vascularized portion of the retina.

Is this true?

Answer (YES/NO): NO